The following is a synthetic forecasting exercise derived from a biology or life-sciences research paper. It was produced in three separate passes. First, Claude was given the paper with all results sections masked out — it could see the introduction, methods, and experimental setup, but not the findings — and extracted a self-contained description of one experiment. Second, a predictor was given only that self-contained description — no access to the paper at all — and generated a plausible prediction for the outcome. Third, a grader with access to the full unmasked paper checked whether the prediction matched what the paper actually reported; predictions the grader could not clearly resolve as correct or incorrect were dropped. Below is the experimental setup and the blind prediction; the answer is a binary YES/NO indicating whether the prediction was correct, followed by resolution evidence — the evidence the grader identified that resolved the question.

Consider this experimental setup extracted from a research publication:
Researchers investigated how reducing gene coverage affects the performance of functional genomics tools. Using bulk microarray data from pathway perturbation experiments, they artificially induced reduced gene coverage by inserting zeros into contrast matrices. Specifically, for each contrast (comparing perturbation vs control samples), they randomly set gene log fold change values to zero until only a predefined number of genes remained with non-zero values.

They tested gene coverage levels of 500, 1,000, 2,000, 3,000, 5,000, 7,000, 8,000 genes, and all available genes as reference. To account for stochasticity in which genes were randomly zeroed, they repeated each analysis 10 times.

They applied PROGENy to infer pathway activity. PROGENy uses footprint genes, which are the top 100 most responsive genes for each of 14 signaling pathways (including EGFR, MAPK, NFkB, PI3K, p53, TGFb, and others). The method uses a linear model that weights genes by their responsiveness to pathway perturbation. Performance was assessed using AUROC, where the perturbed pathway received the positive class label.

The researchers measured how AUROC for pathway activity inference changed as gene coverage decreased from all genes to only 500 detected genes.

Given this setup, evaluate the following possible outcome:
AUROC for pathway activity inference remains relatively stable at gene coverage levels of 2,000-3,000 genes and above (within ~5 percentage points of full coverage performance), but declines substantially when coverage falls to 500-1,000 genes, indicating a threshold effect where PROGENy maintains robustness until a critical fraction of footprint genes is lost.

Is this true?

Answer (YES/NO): NO